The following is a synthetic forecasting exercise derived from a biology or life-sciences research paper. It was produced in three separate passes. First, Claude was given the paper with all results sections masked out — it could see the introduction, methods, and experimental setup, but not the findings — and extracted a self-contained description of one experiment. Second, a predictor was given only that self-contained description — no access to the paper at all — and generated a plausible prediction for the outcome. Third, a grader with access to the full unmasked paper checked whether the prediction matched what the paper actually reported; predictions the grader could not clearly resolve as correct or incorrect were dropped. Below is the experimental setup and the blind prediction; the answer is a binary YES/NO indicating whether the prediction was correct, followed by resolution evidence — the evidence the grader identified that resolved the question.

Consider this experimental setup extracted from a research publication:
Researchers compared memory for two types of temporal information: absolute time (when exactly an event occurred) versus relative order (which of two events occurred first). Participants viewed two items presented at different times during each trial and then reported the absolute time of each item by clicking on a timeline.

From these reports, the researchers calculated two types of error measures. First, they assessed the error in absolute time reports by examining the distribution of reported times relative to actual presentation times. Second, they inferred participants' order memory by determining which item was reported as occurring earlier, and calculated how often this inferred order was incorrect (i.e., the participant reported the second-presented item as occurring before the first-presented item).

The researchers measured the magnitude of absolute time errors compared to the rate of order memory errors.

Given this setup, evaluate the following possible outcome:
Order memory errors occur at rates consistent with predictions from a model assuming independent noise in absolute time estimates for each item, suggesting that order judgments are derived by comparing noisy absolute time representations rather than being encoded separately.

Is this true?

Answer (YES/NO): NO